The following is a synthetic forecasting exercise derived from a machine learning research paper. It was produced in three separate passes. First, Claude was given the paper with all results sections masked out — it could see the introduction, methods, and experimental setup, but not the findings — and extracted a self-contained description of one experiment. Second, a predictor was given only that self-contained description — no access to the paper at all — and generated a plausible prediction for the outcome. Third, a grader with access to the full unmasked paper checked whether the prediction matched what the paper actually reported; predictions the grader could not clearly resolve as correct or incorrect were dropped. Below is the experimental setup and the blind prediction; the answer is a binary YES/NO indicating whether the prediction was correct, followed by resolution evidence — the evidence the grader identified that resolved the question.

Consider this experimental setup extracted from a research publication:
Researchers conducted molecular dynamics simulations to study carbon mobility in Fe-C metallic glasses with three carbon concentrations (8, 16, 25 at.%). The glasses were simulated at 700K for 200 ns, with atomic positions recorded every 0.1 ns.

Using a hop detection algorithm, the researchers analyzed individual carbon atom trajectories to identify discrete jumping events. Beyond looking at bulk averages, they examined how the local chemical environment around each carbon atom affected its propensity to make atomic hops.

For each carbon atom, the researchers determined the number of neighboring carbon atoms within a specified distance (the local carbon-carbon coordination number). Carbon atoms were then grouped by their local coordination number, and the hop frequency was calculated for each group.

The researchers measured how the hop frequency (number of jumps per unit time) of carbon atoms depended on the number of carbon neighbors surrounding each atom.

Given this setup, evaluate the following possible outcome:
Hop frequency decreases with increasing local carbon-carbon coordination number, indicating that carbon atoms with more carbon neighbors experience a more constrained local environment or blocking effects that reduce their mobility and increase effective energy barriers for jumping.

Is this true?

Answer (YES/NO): YES